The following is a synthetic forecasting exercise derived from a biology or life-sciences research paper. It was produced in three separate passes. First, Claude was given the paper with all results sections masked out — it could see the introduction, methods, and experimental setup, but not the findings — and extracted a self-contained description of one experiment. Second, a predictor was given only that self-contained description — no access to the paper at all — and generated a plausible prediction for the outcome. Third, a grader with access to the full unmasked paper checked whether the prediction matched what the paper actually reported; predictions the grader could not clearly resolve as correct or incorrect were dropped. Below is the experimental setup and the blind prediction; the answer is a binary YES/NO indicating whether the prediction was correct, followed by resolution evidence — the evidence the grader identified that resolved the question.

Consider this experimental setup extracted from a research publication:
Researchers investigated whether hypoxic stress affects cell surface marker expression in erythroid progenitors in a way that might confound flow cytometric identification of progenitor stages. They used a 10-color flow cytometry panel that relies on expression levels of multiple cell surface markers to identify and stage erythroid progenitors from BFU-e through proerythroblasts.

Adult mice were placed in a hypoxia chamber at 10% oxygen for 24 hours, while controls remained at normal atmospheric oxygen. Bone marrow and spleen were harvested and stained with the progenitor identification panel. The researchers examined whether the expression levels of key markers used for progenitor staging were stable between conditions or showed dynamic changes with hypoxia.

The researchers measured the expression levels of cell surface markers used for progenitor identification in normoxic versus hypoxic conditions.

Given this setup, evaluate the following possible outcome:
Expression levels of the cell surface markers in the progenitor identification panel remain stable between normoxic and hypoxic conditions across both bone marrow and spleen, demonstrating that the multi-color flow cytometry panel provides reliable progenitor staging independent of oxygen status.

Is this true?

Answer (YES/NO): NO